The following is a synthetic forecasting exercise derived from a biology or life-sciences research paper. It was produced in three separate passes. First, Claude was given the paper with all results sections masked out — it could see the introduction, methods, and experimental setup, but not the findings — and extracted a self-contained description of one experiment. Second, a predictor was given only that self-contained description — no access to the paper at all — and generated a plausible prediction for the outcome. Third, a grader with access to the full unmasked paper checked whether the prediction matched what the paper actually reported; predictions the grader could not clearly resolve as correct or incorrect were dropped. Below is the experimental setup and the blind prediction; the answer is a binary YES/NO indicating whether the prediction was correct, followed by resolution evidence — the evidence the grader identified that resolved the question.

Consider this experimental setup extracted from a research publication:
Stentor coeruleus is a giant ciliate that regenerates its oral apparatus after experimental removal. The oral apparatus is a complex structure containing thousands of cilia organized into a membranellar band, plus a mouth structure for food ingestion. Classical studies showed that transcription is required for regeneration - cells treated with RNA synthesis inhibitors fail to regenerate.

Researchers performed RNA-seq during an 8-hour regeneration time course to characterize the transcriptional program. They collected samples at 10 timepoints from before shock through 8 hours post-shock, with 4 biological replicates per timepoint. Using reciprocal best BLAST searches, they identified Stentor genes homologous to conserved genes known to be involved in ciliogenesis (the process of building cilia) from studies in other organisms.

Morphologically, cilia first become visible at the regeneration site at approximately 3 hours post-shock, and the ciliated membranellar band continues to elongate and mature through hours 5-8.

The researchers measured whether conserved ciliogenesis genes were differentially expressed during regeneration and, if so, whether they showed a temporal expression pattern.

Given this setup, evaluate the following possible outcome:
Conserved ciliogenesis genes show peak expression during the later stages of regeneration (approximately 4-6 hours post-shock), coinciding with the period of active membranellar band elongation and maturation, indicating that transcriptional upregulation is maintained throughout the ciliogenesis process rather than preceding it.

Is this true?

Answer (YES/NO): NO